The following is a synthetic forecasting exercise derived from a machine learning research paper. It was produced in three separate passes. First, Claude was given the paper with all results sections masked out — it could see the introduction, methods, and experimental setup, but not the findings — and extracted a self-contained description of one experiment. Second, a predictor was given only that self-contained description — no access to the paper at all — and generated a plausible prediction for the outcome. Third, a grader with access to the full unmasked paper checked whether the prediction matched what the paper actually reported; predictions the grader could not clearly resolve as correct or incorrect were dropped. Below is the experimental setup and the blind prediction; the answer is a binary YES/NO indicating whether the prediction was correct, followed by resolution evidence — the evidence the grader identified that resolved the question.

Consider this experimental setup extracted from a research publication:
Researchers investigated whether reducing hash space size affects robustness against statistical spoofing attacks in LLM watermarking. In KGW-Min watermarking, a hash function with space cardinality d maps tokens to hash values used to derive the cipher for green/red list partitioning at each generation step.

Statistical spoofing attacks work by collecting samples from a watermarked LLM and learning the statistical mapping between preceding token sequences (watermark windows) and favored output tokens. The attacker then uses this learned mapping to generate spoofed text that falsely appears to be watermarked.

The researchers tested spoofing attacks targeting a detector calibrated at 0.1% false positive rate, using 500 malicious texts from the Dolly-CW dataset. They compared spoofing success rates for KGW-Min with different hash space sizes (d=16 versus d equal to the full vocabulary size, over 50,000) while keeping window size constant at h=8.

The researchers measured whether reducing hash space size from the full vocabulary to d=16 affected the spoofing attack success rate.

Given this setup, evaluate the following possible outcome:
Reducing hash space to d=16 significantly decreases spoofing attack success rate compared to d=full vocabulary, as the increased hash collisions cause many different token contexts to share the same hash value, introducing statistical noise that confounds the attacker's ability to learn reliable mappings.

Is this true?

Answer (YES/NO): NO